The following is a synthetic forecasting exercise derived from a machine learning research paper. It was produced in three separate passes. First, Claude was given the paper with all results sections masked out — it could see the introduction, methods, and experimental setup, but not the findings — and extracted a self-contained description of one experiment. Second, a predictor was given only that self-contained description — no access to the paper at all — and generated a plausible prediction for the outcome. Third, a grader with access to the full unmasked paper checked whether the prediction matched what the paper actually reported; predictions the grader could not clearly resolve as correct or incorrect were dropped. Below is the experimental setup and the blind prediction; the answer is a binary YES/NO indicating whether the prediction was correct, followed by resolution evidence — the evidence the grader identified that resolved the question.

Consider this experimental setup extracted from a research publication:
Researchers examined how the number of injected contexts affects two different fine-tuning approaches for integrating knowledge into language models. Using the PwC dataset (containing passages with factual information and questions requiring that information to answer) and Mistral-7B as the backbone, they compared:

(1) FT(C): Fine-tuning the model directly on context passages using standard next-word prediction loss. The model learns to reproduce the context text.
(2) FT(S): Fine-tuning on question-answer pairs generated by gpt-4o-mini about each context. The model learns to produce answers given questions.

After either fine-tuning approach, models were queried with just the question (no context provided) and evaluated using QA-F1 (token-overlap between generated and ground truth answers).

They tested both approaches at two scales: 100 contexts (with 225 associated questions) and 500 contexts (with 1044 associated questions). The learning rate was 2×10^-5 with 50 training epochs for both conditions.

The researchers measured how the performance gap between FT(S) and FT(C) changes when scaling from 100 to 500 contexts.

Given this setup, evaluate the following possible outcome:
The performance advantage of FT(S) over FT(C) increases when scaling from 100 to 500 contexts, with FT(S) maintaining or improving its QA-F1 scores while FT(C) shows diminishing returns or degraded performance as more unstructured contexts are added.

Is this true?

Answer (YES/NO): YES